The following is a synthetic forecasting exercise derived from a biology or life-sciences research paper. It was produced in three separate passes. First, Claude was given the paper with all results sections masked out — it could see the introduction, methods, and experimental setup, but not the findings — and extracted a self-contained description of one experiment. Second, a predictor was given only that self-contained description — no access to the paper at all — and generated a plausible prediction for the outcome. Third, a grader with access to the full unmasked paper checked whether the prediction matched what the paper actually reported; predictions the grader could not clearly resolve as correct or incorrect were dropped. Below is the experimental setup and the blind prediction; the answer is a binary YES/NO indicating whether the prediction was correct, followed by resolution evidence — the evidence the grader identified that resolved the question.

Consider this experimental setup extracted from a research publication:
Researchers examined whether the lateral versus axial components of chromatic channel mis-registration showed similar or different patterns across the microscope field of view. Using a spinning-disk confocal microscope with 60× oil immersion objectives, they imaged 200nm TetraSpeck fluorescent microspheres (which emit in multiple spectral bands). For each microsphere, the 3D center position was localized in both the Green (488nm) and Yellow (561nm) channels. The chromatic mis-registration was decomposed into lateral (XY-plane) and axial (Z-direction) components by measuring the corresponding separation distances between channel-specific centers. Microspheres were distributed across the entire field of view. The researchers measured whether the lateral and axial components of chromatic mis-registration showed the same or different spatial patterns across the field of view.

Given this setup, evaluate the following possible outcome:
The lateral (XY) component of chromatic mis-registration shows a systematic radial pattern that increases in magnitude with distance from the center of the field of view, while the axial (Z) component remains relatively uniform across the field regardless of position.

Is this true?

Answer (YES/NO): YES